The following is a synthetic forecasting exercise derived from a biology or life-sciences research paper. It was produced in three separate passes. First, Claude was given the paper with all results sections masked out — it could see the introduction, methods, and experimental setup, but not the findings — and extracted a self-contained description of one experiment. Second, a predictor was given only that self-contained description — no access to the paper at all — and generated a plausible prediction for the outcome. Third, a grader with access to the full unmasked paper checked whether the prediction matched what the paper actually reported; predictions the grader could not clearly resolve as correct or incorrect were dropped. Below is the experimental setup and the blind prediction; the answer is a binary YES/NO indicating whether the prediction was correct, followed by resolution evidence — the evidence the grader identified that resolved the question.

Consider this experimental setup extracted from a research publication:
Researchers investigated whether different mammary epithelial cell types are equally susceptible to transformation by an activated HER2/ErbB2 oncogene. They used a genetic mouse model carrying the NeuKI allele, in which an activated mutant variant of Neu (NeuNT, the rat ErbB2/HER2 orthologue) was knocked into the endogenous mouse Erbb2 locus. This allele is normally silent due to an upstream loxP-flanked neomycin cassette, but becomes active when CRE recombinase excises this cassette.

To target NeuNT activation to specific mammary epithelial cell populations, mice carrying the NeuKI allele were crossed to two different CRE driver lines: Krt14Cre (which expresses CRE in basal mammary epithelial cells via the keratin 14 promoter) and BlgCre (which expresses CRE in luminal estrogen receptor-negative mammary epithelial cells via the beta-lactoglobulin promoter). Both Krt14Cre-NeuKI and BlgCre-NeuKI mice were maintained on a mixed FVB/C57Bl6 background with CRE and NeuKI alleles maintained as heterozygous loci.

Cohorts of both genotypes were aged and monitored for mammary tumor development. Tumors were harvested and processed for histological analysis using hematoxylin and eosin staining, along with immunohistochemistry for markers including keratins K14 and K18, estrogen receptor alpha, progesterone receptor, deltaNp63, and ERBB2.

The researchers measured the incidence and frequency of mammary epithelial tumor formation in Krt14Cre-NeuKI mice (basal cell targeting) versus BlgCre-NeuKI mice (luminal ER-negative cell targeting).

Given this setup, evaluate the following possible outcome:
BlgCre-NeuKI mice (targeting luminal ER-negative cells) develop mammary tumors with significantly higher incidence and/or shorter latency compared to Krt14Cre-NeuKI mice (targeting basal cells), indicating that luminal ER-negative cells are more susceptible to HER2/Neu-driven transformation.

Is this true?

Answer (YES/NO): YES